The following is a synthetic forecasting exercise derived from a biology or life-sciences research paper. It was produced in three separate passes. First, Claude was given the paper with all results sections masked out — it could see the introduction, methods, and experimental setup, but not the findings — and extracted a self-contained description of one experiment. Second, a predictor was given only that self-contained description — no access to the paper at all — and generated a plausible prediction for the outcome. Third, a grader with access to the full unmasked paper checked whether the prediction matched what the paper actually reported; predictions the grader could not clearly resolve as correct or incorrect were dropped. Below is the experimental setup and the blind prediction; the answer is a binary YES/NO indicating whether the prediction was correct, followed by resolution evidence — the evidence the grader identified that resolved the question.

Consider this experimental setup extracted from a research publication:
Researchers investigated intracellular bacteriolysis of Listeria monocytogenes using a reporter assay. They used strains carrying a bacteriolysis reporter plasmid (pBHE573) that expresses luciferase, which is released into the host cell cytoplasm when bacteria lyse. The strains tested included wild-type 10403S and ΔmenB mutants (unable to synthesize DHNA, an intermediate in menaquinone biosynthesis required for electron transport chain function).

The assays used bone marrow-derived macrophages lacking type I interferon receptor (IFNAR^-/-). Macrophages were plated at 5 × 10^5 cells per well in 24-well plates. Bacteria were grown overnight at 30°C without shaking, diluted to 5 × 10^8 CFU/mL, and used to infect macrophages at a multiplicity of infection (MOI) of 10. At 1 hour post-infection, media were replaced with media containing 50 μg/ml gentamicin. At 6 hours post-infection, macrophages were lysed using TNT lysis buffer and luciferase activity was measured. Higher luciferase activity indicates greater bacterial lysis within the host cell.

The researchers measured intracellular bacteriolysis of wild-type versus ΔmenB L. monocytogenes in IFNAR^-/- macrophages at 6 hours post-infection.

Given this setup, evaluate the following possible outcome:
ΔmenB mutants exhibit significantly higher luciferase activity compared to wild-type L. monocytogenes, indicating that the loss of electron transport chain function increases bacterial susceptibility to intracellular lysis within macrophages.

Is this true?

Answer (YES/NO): YES